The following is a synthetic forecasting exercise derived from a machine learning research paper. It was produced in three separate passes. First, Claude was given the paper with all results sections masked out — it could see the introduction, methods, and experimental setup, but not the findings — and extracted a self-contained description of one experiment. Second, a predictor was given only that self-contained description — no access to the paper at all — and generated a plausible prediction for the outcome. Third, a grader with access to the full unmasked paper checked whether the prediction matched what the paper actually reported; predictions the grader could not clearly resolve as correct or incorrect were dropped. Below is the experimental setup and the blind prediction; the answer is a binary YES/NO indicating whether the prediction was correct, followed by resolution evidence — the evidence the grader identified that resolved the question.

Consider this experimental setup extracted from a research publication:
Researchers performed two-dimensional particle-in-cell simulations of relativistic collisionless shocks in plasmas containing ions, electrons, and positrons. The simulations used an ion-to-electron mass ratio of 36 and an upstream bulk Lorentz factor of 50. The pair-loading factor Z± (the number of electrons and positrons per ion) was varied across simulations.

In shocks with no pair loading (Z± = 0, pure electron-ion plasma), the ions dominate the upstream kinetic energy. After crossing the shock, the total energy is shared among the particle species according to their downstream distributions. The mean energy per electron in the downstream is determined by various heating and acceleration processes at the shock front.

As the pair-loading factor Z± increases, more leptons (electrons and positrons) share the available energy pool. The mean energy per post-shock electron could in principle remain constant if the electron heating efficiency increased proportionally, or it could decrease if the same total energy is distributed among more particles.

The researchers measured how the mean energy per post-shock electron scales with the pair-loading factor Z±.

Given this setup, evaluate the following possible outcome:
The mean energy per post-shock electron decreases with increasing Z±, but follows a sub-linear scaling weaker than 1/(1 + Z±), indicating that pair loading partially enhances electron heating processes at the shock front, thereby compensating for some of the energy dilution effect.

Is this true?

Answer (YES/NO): NO